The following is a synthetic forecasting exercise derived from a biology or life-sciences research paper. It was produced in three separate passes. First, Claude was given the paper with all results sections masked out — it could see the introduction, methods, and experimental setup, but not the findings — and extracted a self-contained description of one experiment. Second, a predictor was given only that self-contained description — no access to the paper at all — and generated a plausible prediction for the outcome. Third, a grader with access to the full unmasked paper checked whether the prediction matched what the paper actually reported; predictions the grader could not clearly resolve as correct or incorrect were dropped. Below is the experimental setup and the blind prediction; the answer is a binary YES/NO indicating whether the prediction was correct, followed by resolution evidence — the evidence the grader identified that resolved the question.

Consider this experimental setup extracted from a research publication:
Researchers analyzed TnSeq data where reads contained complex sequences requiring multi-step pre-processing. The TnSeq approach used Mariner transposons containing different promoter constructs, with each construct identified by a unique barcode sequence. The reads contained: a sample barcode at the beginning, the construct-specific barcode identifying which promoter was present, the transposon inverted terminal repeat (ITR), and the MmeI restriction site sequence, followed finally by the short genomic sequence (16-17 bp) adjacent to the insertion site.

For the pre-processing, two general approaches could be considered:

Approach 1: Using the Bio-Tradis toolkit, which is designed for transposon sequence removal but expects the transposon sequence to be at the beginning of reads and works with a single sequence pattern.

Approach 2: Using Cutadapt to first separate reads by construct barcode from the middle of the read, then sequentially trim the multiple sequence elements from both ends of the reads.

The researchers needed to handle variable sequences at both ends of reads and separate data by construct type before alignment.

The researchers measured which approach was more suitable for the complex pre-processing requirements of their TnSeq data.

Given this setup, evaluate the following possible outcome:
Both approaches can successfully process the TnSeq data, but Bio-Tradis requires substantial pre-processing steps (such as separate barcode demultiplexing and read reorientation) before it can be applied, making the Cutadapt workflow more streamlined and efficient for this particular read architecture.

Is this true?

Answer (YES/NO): NO